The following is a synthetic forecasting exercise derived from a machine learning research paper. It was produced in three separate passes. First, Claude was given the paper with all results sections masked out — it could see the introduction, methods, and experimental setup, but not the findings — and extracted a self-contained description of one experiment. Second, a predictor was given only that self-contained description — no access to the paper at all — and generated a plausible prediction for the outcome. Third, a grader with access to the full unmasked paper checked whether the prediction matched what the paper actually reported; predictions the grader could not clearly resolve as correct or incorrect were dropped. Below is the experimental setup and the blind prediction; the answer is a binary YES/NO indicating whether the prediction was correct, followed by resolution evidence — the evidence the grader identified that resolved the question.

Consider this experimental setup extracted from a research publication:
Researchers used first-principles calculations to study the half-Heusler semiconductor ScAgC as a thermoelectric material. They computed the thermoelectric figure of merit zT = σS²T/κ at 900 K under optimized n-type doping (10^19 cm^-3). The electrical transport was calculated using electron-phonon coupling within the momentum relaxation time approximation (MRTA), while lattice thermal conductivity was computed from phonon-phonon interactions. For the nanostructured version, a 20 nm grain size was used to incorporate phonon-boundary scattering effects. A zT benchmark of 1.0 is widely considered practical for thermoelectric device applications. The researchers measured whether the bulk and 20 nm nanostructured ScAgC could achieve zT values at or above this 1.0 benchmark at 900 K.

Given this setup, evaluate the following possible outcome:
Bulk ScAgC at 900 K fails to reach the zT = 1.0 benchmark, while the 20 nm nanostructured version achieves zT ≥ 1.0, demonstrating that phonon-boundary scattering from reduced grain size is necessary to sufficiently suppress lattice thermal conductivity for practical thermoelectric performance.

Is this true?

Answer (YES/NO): YES